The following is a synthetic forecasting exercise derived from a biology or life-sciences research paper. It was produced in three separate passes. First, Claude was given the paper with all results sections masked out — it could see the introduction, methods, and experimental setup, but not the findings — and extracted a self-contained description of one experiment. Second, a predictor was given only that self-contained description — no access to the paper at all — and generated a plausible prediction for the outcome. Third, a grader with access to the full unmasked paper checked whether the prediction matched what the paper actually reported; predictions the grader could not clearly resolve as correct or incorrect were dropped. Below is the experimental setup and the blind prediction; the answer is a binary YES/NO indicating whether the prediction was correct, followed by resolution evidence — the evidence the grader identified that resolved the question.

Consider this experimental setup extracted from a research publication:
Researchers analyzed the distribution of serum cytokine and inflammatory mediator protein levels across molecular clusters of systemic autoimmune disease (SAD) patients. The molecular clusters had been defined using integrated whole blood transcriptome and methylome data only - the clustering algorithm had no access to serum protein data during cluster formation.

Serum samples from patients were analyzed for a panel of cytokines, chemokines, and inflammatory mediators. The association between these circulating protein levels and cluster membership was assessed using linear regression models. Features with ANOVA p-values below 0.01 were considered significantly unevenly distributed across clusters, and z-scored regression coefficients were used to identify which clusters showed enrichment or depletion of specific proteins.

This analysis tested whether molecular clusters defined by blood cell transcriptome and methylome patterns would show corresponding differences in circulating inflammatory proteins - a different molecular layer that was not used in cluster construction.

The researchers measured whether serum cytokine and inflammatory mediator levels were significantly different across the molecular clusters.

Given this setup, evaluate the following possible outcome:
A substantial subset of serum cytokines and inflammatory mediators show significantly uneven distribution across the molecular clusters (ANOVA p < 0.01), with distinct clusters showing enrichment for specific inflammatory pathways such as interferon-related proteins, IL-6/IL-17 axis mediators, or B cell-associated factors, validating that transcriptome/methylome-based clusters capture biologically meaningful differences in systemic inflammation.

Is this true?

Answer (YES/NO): YES